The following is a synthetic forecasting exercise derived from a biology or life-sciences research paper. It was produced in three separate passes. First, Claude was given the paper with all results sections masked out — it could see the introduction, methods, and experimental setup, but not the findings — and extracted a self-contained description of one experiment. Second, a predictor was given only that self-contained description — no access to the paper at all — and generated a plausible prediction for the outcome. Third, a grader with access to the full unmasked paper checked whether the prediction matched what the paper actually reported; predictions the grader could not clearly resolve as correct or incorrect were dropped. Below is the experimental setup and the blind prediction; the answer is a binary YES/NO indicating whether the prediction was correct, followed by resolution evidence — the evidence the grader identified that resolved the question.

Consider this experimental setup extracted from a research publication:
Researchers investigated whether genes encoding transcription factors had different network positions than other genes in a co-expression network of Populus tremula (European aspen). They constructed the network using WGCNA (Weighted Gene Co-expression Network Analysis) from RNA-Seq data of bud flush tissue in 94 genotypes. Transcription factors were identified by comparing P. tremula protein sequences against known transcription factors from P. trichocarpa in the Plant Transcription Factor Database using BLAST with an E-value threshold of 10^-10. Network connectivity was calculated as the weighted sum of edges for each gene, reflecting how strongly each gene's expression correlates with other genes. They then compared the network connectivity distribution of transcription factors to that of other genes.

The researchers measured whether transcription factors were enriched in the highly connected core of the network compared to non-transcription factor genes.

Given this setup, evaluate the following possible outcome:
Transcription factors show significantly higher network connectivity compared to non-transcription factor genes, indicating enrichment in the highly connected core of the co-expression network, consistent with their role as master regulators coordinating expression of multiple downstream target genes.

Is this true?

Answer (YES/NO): YES